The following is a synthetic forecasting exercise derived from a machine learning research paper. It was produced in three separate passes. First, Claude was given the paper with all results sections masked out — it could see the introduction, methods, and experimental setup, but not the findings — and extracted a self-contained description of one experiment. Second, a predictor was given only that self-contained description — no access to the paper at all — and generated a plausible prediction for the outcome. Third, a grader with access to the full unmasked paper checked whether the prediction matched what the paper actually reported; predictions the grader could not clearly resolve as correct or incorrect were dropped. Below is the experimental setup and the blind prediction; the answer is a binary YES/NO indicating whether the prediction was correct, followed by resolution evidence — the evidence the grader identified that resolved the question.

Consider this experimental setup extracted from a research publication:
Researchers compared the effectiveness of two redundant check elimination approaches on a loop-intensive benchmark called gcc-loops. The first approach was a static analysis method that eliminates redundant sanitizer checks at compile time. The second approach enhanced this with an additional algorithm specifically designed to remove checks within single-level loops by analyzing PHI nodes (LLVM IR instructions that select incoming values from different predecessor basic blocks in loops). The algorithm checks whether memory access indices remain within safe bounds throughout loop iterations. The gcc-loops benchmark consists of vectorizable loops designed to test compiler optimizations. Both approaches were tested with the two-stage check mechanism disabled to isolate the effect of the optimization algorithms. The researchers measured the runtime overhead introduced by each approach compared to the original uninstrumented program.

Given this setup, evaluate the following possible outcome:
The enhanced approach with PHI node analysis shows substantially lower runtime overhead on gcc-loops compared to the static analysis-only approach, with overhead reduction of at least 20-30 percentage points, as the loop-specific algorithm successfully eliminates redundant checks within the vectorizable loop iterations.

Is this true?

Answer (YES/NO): YES